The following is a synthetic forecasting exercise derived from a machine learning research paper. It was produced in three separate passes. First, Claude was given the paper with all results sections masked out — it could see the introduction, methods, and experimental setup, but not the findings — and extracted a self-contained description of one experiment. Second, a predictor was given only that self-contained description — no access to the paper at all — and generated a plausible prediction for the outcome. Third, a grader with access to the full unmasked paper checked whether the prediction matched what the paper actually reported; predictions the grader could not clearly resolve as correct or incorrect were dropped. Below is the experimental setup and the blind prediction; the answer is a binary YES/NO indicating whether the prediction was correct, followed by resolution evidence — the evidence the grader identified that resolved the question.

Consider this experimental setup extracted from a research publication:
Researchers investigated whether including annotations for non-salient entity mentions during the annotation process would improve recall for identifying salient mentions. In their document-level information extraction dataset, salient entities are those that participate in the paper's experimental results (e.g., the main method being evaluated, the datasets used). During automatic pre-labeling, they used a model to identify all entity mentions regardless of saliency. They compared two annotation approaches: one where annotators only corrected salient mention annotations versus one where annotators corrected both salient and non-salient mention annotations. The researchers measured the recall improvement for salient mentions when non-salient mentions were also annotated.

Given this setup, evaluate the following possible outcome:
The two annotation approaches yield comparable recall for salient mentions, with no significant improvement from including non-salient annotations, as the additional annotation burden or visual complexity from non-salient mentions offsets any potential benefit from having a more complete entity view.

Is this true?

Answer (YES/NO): NO